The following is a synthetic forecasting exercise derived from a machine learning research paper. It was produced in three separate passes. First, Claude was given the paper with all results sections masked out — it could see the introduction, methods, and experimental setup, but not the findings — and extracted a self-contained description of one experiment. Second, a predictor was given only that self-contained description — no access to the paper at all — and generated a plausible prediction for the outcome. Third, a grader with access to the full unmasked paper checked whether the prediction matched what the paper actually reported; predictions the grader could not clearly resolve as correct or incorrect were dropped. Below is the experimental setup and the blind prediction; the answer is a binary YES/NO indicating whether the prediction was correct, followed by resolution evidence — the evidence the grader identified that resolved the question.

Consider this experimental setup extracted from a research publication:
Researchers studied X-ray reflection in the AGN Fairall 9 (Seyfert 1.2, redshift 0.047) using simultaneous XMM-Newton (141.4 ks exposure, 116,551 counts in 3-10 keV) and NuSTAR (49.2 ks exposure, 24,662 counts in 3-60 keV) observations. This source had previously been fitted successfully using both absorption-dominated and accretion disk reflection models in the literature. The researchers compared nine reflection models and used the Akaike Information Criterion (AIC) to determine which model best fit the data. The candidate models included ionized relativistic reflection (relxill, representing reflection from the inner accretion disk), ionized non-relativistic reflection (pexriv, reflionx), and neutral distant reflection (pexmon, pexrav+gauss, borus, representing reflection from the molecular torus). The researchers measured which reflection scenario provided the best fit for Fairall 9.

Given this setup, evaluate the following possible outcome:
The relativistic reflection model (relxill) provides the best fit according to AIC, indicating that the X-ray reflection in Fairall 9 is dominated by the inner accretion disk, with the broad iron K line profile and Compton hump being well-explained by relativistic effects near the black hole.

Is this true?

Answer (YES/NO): NO